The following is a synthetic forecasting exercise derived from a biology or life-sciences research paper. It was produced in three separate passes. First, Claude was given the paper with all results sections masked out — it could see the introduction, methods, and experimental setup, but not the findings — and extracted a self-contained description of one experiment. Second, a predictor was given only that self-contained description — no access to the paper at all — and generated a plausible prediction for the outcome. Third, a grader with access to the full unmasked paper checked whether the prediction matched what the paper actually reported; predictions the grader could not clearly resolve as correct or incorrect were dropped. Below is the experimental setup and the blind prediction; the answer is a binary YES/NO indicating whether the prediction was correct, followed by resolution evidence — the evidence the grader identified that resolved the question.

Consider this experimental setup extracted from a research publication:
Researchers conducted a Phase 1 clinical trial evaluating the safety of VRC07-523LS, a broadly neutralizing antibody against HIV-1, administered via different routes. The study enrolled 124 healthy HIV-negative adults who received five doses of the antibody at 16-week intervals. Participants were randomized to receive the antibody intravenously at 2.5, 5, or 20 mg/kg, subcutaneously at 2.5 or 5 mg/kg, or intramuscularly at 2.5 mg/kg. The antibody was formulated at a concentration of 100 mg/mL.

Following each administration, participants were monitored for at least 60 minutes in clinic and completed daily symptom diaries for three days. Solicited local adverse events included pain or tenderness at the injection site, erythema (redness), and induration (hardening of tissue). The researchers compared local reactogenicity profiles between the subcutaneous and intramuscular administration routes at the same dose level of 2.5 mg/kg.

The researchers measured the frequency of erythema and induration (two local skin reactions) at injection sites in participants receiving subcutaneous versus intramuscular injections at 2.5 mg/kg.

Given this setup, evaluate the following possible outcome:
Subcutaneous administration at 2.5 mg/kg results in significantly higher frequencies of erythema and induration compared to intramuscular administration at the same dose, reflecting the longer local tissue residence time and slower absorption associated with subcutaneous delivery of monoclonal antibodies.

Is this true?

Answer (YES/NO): YES